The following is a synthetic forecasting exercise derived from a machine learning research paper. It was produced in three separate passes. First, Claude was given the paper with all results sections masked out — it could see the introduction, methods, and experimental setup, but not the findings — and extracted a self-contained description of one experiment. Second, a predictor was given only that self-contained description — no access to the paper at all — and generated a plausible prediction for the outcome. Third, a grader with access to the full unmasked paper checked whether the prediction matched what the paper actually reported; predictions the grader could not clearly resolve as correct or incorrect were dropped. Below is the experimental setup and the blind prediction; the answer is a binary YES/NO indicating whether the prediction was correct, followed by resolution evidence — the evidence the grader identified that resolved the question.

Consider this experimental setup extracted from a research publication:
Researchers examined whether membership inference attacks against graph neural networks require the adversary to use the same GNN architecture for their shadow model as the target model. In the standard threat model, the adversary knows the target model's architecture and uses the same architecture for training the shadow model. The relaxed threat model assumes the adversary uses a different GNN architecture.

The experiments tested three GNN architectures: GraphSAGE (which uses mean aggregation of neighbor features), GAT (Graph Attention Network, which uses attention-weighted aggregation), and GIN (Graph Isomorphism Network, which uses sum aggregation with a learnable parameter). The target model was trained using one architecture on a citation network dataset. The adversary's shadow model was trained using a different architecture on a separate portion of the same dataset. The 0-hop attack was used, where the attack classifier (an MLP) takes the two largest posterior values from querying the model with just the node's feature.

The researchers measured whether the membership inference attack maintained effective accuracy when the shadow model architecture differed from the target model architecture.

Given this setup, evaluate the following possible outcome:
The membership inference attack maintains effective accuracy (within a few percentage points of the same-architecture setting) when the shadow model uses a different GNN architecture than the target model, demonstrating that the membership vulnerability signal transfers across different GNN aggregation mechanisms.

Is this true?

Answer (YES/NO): YES